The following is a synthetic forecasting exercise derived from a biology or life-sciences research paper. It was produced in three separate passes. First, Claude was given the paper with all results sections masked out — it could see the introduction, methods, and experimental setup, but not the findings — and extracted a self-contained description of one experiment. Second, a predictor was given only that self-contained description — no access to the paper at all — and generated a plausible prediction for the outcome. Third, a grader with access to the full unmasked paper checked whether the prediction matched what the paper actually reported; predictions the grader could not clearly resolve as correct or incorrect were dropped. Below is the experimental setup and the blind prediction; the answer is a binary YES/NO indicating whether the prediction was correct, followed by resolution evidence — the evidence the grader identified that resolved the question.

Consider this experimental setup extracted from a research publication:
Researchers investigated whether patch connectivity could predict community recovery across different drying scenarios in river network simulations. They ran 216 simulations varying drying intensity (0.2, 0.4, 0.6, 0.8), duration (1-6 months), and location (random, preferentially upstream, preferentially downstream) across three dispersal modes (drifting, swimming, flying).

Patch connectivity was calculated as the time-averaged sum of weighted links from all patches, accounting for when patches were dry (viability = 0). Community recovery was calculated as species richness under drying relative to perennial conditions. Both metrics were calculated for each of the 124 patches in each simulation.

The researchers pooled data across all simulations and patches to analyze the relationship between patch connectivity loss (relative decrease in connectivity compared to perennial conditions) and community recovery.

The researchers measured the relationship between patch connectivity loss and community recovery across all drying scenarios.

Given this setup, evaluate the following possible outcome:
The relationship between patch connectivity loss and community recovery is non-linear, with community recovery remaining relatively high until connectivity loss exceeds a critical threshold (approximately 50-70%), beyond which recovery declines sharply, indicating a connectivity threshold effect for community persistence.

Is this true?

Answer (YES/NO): NO